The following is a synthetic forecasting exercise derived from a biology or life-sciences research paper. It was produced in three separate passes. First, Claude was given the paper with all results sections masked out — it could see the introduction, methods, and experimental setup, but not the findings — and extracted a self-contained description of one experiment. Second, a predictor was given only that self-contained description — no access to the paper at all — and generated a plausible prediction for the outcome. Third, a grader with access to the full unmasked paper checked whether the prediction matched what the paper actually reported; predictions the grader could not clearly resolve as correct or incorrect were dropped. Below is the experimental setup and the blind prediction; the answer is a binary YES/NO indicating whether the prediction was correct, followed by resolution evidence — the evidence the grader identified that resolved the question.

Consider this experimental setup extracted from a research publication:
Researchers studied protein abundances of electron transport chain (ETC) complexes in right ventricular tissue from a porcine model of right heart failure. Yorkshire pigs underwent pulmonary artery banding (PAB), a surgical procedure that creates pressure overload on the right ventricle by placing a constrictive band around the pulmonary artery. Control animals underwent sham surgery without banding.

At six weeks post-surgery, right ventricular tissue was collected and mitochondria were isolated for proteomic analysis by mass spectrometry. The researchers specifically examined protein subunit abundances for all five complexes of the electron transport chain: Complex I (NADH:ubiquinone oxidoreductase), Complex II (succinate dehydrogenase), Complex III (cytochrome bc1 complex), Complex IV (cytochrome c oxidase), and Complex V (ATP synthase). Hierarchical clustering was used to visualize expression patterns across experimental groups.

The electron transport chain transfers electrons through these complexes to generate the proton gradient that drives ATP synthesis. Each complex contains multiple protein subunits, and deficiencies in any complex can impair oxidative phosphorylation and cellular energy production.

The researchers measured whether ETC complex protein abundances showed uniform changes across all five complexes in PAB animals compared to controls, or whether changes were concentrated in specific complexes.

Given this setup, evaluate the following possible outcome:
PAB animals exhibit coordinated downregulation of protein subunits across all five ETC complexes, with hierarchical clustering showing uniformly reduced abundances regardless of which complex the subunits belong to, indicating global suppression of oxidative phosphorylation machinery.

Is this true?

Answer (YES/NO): NO